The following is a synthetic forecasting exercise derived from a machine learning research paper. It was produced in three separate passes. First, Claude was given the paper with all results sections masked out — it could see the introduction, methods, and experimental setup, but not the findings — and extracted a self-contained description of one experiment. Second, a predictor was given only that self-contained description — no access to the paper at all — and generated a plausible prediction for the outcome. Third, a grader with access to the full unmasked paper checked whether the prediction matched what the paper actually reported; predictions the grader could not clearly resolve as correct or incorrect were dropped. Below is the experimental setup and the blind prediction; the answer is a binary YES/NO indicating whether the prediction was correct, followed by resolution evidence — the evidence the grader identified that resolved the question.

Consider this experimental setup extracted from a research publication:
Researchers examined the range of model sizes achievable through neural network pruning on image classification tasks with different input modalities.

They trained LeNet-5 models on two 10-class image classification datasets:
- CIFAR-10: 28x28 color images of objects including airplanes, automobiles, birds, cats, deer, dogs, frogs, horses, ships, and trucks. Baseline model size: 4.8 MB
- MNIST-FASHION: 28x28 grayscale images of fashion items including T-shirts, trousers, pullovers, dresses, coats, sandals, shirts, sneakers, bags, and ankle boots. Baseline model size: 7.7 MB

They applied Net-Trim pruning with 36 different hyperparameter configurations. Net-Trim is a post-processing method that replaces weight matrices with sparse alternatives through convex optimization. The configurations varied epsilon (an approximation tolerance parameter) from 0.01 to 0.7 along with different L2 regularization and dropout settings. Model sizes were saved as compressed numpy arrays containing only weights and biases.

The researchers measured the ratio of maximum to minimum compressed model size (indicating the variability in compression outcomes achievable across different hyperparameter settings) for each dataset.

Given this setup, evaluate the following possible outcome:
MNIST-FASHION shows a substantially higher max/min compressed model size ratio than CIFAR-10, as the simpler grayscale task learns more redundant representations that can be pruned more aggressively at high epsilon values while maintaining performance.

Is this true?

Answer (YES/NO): YES